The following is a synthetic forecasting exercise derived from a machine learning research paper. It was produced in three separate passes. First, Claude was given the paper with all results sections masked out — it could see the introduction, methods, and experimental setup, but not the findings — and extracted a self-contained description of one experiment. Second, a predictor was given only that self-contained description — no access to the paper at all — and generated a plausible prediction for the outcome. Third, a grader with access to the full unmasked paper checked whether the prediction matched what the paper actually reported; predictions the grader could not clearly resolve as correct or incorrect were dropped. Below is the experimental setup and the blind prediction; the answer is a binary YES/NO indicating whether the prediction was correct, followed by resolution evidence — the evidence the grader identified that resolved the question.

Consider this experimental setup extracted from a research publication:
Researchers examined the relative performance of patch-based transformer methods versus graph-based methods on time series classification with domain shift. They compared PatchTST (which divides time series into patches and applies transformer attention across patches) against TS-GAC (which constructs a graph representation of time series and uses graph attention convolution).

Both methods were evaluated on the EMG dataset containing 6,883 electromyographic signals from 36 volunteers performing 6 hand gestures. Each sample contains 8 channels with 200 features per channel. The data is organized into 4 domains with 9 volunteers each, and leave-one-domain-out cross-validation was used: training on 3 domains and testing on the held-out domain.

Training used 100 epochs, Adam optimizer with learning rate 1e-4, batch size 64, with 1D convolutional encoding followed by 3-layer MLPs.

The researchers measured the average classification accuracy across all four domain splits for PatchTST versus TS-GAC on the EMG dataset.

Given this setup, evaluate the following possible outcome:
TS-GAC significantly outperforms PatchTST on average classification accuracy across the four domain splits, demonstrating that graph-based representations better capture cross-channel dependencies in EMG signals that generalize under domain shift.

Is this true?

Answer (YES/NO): NO